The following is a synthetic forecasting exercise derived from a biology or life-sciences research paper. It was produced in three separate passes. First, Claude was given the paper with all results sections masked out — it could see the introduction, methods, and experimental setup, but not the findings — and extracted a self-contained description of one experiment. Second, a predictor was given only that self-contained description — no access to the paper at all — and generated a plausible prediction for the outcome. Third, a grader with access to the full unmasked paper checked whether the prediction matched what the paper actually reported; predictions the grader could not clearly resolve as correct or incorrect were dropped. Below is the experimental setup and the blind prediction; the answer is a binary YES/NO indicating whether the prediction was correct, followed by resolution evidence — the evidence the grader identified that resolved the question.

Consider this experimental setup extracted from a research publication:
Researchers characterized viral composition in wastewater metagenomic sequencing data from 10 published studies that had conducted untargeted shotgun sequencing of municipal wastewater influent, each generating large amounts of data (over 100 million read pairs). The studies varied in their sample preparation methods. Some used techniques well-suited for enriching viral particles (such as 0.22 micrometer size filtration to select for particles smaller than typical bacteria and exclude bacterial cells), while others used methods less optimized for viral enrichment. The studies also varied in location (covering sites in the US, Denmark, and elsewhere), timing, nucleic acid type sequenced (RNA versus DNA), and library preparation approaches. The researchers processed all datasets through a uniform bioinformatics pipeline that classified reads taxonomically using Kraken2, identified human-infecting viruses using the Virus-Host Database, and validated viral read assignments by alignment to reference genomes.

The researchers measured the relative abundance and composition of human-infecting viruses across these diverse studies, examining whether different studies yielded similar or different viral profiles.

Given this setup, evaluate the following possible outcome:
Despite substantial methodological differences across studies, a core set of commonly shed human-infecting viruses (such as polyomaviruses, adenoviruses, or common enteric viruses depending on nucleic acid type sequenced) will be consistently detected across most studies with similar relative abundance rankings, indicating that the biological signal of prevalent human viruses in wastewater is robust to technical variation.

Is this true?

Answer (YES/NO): NO